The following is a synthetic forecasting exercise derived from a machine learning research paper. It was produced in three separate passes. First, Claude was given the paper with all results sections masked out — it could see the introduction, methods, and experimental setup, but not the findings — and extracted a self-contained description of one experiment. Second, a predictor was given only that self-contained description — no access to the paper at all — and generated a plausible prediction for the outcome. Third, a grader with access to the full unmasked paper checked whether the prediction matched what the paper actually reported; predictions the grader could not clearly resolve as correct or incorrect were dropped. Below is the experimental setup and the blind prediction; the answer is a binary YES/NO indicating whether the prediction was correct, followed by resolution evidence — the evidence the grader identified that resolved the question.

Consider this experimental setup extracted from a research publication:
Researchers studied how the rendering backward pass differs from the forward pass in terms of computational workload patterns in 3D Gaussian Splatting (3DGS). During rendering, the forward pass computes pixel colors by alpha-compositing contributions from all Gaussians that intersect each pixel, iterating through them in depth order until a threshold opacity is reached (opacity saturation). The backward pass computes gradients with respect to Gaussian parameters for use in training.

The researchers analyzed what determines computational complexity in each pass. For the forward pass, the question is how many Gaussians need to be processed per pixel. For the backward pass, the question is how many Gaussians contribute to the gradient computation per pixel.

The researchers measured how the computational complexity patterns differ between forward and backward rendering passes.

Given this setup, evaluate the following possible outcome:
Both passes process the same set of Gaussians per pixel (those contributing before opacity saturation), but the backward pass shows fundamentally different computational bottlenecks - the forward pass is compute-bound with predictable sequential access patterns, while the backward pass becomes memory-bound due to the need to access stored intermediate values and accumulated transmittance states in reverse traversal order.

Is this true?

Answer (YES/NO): NO